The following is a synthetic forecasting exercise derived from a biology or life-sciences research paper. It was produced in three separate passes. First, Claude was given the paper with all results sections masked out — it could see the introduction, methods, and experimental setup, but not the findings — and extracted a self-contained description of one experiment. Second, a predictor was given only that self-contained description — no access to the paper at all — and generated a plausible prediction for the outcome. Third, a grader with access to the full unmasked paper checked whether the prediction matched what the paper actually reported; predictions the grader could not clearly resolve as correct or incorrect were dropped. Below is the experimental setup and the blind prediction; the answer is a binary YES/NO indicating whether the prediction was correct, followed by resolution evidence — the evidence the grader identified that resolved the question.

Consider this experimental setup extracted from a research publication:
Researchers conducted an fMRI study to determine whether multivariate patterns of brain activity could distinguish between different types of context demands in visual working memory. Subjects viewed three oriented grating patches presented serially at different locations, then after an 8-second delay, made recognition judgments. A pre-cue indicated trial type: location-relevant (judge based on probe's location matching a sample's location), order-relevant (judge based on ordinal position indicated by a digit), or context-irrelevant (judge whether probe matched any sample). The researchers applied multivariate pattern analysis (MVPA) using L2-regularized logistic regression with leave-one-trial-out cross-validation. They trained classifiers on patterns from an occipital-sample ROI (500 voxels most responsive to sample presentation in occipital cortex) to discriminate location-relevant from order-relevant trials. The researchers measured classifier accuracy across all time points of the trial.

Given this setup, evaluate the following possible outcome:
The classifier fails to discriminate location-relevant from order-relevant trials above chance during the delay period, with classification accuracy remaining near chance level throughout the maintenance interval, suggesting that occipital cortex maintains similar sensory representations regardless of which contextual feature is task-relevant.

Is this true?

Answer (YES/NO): NO